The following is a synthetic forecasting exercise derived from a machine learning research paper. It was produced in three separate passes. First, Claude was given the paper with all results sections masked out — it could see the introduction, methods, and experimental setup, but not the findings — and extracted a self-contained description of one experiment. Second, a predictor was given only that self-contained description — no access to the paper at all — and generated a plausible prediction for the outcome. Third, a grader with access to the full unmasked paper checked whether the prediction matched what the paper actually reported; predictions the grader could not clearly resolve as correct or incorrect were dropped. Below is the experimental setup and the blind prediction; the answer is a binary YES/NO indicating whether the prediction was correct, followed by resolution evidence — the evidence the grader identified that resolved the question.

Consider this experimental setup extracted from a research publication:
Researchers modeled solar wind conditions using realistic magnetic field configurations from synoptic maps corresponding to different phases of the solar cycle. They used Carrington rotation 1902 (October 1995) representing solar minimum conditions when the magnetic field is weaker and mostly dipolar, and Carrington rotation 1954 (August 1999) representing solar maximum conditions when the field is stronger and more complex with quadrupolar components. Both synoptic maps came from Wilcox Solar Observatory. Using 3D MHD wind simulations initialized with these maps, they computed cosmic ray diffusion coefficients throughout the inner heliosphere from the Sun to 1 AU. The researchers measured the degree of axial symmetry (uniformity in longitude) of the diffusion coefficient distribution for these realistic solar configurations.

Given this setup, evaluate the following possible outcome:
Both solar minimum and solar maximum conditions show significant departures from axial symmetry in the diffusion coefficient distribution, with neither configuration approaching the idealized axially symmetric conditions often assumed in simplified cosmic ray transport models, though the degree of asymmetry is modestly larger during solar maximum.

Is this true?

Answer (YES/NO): NO